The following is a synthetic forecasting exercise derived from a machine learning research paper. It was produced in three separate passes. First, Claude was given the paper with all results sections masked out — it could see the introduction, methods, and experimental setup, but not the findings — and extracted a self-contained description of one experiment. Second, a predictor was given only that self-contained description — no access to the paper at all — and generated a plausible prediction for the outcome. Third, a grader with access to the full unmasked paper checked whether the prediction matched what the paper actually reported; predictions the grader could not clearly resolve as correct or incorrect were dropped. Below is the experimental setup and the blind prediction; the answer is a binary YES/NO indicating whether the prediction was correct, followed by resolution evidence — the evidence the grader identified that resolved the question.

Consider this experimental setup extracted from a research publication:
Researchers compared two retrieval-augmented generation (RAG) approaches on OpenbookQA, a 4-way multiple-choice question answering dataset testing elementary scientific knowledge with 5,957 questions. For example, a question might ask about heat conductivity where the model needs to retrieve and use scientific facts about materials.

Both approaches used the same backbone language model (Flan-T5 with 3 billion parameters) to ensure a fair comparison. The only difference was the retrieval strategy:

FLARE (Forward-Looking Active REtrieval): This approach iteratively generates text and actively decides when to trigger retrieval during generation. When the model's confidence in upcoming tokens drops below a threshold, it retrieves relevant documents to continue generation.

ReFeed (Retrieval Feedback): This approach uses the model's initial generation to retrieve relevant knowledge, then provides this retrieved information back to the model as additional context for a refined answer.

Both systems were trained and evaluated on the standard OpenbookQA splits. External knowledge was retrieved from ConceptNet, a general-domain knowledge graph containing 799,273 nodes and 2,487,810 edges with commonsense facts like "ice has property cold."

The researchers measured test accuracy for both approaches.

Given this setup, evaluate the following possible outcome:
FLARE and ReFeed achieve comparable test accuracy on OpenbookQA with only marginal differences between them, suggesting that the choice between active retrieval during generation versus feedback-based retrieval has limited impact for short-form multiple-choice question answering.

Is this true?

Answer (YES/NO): NO